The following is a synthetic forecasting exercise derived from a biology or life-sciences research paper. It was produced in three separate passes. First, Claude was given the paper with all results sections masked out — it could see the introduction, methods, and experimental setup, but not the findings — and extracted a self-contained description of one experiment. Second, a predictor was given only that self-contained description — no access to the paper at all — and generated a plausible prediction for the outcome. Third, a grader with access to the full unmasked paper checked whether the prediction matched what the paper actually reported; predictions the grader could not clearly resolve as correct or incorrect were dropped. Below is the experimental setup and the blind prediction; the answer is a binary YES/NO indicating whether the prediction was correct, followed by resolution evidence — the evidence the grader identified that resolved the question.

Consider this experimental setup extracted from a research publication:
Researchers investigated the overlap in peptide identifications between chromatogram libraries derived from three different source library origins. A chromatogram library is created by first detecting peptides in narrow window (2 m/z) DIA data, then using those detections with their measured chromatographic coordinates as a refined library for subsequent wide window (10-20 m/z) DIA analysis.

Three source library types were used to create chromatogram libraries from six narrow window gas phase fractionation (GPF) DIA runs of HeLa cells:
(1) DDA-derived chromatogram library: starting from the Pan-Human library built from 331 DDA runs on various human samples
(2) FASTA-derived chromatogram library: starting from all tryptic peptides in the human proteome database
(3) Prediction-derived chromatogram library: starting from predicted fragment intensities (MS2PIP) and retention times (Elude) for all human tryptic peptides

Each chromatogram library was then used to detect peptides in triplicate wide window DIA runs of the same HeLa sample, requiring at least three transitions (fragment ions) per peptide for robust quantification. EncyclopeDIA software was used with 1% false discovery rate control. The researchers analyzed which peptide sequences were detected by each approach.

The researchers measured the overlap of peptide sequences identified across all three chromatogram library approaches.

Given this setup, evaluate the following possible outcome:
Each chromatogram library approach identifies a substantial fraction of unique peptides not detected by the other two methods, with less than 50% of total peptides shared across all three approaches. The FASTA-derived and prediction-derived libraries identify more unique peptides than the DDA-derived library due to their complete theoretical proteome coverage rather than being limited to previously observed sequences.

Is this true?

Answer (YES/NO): NO